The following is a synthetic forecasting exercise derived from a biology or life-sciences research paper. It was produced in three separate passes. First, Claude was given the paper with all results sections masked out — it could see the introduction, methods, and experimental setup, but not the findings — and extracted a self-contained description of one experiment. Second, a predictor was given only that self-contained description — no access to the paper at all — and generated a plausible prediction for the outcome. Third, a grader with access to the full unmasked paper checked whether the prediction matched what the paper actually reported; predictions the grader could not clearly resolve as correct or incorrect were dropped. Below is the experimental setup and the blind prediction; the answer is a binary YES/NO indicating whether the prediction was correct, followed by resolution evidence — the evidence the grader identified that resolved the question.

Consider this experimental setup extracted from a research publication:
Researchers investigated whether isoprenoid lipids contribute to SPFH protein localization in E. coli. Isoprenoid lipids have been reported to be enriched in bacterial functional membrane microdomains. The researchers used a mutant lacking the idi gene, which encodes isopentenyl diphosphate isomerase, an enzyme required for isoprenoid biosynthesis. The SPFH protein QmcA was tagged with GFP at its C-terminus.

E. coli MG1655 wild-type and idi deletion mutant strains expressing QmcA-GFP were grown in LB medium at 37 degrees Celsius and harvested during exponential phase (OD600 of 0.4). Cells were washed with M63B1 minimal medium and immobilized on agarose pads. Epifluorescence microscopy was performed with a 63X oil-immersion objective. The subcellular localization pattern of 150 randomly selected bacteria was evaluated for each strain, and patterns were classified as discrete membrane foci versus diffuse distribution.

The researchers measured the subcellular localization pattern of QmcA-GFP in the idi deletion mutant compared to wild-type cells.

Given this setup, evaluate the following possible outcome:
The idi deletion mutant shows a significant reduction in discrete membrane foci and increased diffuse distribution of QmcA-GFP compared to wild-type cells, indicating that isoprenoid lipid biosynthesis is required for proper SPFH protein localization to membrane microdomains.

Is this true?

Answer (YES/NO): NO